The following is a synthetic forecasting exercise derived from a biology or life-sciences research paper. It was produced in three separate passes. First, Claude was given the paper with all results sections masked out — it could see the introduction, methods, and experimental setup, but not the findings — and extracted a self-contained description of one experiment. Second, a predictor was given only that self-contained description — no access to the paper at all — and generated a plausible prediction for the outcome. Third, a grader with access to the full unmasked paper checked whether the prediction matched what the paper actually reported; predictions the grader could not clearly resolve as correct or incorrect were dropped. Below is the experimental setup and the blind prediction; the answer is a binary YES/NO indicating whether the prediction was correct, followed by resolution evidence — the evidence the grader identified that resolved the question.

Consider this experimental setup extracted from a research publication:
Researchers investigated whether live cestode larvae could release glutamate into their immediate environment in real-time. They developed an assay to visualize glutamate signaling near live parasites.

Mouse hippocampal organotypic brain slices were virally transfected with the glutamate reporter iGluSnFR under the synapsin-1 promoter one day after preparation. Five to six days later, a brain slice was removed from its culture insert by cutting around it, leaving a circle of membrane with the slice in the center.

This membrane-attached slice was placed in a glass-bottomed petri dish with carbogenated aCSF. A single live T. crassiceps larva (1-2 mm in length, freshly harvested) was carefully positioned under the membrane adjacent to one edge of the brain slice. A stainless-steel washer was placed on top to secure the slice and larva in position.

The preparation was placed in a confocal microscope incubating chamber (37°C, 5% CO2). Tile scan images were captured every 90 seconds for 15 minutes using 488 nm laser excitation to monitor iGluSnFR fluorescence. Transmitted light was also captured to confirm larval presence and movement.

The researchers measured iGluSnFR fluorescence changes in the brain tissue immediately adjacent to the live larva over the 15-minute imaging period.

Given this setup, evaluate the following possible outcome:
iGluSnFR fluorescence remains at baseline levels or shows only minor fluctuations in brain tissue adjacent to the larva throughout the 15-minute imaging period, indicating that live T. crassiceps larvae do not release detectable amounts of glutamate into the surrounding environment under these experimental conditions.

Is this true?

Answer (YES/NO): YES